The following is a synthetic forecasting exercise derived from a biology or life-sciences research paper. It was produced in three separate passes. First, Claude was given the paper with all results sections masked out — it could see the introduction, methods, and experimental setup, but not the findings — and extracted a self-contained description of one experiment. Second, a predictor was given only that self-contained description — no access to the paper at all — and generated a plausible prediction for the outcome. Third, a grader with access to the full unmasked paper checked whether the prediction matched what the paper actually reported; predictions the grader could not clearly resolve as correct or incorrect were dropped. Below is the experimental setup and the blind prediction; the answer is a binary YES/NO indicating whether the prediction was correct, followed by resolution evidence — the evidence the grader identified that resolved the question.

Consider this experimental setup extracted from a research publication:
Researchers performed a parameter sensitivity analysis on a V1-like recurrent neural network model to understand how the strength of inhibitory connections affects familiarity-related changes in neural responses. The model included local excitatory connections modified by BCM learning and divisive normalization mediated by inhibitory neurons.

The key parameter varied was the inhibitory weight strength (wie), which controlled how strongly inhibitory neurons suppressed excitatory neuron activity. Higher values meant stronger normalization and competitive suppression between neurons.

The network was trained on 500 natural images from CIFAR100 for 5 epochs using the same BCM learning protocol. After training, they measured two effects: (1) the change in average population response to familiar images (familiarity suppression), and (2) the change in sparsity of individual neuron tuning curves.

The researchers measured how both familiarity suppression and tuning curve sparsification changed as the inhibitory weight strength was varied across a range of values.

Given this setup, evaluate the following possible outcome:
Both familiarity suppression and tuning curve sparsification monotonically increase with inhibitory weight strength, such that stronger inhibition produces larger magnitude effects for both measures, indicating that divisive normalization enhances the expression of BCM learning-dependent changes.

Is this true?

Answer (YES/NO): NO